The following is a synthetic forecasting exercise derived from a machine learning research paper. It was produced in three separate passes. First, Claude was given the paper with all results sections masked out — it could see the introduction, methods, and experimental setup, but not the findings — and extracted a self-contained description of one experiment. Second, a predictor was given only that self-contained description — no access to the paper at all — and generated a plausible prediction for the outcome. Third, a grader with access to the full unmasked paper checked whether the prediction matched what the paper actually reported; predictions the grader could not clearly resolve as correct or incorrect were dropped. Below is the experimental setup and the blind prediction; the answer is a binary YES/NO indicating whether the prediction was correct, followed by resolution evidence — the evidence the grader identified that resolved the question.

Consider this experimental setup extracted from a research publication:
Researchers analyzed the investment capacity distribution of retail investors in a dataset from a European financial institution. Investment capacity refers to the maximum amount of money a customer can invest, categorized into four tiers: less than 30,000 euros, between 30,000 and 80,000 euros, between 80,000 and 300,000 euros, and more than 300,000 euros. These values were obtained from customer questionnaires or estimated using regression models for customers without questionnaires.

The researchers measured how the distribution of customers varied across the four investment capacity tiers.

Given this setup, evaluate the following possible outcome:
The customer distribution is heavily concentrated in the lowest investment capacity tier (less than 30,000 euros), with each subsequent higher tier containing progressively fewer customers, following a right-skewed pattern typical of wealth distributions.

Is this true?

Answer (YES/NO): YES